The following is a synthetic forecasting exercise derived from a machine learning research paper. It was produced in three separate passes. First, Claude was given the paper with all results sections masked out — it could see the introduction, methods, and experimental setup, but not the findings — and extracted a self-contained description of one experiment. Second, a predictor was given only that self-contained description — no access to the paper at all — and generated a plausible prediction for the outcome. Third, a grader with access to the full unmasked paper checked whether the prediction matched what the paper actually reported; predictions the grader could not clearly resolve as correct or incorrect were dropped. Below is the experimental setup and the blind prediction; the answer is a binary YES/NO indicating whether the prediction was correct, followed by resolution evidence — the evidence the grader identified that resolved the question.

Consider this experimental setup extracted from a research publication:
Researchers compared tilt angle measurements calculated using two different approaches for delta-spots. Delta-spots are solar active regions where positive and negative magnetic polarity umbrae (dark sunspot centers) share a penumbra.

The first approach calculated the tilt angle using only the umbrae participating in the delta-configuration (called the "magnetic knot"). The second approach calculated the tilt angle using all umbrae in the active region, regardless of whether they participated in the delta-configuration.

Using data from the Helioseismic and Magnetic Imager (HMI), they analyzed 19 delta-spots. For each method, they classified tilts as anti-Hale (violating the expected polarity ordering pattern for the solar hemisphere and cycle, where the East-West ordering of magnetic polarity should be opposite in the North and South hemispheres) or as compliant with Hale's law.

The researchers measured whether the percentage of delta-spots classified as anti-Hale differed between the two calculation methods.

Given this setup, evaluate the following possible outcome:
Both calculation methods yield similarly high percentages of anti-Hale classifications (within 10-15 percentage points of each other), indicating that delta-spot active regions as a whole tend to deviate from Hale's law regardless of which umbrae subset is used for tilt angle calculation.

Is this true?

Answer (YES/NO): NO